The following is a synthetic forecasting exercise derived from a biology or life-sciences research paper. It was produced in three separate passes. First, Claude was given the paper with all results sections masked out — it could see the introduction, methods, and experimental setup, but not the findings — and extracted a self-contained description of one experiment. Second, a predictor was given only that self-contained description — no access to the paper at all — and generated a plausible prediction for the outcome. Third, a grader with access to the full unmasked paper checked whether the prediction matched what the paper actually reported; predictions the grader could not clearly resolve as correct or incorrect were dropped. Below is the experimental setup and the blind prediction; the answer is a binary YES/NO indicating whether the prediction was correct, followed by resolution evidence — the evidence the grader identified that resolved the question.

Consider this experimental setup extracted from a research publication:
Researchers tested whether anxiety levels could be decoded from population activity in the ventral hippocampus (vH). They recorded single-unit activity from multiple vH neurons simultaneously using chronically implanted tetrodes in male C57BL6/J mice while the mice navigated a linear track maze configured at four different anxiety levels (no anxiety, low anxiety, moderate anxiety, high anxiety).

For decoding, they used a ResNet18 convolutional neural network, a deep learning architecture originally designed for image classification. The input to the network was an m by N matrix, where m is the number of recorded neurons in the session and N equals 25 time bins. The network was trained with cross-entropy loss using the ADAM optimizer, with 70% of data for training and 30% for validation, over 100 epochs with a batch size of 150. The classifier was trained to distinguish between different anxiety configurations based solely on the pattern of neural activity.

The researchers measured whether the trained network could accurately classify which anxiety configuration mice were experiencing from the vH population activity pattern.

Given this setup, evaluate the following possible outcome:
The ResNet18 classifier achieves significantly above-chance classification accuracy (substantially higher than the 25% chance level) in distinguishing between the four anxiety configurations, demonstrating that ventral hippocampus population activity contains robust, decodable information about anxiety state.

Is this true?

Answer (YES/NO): NO